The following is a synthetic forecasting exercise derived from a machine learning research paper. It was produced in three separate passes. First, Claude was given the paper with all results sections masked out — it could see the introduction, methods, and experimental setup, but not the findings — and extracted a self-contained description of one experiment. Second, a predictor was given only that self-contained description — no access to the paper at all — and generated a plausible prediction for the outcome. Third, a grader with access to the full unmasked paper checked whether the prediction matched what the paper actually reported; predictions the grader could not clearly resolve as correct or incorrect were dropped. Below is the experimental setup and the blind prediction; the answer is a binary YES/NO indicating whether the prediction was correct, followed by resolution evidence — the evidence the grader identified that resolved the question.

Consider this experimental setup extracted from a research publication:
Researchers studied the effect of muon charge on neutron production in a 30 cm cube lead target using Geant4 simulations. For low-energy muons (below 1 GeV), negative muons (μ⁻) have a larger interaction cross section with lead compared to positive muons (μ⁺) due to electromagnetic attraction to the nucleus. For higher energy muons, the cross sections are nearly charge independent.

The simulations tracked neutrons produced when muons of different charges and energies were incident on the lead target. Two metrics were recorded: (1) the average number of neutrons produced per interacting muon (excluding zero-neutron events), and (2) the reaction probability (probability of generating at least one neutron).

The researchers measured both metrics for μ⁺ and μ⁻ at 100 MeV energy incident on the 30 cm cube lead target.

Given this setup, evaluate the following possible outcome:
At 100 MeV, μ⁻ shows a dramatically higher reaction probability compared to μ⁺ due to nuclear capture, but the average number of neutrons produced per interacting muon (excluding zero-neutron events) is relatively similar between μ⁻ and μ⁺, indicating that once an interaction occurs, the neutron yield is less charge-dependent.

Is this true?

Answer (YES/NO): NO